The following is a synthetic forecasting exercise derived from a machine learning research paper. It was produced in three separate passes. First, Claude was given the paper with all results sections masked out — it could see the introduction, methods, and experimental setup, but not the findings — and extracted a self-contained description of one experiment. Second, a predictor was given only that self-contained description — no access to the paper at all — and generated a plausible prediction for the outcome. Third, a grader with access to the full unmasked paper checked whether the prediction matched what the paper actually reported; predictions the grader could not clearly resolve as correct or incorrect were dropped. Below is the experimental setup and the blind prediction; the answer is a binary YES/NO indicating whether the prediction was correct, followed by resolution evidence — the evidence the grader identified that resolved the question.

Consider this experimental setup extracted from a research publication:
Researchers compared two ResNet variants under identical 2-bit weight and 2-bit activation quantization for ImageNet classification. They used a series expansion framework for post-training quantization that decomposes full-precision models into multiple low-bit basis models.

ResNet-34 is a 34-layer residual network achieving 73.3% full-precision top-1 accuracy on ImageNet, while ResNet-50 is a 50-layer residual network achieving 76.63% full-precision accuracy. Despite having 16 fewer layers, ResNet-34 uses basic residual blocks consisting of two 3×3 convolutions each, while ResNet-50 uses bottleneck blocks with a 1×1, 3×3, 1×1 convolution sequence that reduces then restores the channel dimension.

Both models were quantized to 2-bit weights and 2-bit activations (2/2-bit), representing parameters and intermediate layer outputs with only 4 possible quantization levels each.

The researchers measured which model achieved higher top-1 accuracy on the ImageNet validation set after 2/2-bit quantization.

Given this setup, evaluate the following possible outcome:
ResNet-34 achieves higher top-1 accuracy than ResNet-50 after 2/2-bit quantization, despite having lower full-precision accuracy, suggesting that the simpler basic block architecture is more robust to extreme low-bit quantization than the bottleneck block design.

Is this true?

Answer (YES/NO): YES